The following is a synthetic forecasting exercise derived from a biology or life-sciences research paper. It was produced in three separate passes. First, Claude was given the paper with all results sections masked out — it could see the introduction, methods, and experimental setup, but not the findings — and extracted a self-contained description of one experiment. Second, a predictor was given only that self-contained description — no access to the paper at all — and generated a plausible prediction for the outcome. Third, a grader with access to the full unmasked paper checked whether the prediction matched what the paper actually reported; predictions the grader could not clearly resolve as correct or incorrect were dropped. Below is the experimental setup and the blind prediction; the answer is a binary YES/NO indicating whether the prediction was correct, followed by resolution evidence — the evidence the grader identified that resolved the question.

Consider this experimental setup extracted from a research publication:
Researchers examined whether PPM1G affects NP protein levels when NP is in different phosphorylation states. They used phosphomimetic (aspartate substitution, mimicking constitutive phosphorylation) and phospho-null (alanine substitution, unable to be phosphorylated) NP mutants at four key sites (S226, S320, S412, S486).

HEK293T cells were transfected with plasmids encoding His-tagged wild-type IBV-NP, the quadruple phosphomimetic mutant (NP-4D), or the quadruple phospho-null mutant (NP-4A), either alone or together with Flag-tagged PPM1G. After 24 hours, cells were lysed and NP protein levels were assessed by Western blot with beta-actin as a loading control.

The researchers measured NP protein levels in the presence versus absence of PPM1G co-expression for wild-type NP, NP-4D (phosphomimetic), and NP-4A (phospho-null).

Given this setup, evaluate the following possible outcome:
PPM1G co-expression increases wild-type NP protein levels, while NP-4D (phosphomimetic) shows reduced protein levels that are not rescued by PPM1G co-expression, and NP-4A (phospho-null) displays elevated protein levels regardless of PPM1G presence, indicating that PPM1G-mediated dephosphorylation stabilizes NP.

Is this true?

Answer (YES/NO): NO